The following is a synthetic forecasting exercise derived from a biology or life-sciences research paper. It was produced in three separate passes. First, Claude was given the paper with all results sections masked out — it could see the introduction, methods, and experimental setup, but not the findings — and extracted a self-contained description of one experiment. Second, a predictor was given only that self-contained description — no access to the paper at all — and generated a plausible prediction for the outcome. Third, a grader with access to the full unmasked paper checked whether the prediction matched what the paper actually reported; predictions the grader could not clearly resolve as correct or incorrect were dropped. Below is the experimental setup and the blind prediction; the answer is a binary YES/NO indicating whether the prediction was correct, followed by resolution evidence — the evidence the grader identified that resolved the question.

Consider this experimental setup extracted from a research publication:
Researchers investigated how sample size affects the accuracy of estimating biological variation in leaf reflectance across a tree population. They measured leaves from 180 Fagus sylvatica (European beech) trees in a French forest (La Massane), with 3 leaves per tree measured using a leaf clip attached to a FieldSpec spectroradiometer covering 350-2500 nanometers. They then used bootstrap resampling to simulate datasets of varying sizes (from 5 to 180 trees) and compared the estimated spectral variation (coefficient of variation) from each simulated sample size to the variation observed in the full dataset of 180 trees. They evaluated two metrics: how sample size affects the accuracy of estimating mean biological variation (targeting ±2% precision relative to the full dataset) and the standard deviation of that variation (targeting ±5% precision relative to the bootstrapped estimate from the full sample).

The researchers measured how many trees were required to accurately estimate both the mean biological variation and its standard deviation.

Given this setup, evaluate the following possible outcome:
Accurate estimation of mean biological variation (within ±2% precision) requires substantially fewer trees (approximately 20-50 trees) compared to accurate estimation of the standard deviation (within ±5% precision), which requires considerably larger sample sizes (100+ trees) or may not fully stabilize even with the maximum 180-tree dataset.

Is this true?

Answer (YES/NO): NO